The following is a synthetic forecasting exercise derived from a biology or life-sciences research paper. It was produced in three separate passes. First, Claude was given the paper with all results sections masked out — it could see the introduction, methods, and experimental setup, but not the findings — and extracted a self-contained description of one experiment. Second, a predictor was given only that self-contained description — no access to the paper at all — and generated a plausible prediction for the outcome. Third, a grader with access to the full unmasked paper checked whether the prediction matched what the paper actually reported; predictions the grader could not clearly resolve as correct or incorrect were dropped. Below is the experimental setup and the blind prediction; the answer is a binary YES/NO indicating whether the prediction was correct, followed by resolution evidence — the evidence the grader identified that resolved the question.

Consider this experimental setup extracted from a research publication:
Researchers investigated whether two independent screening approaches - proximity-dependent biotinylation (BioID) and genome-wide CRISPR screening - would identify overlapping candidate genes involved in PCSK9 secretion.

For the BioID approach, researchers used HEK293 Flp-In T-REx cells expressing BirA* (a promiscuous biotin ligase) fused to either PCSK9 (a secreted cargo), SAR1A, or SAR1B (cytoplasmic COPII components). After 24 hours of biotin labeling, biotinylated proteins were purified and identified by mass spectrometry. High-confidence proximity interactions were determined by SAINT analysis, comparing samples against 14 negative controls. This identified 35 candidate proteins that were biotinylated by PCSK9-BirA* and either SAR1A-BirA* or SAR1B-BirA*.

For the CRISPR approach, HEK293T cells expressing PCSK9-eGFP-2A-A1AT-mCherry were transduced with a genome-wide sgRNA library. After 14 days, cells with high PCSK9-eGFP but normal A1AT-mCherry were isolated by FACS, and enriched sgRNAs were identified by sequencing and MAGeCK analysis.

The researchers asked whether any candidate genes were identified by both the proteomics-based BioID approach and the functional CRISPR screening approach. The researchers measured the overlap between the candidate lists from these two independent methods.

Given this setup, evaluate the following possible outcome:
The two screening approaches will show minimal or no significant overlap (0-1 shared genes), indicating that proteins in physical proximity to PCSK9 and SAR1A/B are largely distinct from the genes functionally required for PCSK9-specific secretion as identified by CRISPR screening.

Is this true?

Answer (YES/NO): YES